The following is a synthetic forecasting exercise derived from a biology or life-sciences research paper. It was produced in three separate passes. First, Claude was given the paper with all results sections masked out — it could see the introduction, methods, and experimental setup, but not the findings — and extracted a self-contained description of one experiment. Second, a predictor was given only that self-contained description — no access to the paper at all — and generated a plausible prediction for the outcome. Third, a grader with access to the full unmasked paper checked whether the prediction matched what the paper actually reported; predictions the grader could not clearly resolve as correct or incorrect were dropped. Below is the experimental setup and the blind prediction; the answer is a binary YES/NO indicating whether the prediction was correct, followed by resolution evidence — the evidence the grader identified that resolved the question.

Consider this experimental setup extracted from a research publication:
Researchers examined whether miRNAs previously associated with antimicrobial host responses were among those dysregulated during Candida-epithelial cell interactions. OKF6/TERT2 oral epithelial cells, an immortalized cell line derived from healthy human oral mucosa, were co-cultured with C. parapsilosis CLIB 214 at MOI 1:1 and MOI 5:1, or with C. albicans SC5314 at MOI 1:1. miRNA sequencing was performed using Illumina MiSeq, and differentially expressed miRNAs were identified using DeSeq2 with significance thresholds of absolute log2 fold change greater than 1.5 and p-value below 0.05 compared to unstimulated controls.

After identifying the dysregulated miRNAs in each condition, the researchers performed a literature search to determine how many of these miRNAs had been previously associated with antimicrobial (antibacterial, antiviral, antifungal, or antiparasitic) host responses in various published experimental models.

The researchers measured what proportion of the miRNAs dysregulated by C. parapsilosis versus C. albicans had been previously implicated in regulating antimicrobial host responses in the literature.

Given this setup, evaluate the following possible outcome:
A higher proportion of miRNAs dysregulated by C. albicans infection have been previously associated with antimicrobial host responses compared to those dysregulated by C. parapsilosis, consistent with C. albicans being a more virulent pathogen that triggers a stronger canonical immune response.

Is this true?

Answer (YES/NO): NO